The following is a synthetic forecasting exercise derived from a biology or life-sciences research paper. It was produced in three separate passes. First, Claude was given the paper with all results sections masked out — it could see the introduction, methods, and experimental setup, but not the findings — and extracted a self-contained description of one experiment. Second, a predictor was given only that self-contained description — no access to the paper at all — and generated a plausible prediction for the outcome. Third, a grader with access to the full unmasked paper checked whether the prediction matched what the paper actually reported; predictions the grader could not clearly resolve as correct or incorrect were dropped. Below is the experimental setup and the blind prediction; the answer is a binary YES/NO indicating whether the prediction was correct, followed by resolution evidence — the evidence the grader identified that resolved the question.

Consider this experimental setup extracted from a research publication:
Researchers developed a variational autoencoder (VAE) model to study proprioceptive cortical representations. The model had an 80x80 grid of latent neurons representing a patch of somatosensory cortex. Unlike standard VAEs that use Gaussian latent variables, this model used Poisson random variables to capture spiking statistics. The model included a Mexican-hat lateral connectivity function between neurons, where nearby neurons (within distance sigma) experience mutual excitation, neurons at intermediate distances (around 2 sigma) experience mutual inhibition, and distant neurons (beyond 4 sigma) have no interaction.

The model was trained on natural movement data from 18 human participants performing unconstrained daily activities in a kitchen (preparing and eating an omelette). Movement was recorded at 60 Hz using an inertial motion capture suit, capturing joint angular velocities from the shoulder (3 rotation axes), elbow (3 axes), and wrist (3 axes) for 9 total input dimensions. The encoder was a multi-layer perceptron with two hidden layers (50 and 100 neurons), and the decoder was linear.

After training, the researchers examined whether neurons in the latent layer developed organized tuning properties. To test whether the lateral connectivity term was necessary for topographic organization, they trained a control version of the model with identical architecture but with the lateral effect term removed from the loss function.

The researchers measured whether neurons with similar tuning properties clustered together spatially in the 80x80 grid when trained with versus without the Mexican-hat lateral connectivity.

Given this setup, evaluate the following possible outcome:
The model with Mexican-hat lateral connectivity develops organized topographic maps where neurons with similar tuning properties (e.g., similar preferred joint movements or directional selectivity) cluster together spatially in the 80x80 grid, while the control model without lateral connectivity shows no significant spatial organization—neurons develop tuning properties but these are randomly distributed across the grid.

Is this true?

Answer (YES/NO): YES